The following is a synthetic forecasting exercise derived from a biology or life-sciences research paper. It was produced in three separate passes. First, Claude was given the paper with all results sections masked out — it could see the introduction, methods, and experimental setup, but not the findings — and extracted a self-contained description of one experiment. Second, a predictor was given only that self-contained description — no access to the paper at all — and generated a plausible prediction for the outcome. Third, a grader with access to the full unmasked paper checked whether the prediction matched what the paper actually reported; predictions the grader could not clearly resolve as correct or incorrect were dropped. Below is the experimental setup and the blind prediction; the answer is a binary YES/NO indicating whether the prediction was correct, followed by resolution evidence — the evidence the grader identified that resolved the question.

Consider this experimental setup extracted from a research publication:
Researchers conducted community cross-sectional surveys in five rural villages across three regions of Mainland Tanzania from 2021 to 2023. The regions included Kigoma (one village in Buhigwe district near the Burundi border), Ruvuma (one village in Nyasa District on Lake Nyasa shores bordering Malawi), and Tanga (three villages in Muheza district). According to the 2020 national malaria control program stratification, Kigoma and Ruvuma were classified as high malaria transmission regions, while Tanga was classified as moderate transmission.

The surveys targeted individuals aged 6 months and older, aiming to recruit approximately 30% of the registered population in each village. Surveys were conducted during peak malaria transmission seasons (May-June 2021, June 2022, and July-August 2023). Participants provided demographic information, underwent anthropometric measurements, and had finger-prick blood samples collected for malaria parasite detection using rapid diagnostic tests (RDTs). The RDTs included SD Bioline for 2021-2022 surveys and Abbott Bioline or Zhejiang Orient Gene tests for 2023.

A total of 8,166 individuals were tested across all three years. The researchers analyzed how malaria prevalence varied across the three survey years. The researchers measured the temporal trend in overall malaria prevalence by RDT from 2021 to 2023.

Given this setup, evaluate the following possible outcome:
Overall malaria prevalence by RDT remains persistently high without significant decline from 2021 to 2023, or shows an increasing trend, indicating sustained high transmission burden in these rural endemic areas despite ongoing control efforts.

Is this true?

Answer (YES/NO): YES